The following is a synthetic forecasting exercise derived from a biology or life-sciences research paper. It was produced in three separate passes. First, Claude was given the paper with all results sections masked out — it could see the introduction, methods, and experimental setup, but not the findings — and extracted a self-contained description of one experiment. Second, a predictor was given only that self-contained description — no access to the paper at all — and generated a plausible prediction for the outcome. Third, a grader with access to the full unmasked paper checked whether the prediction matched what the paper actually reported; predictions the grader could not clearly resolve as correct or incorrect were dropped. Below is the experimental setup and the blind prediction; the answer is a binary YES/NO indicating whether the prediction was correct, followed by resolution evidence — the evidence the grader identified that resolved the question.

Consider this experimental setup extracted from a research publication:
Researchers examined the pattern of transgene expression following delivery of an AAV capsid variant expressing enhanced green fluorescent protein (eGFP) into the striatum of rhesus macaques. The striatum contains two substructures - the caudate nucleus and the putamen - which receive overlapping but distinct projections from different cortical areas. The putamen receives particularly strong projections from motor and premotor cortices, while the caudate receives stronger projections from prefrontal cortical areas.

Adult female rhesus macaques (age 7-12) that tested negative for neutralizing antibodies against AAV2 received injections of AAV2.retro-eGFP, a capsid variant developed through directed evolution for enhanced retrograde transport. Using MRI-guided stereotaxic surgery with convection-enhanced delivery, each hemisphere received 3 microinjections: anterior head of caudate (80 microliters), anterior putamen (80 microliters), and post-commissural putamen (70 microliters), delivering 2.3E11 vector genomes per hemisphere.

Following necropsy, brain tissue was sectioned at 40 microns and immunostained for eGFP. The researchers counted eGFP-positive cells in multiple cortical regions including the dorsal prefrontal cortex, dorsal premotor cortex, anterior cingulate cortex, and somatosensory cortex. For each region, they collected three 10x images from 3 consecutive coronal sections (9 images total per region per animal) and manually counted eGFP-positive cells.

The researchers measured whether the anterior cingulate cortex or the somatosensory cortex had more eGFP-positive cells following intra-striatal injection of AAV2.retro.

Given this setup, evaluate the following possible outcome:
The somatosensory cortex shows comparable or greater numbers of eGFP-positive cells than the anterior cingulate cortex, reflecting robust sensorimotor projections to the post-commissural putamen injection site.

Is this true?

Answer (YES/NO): YES